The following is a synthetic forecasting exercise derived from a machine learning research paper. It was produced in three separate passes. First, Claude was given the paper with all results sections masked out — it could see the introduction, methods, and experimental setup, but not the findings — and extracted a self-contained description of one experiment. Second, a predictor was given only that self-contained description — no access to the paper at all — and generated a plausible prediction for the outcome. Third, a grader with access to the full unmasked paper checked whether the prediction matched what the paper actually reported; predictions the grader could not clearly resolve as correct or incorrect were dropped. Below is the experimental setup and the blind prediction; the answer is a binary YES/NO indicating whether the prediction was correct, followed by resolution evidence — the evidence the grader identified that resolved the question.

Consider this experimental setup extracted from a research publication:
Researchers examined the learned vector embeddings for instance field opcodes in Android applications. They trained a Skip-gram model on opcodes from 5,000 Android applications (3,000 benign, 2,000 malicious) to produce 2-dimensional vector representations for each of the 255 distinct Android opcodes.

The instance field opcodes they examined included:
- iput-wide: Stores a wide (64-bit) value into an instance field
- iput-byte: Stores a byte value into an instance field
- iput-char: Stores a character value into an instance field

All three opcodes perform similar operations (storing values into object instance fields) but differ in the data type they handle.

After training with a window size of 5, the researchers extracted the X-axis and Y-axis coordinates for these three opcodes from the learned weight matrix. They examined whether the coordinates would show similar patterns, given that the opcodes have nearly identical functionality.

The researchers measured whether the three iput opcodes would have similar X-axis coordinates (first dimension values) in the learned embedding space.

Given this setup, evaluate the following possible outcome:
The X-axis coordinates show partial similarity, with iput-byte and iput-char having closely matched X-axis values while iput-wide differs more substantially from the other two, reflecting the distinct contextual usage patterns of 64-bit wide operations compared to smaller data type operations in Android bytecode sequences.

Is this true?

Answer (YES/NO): NO